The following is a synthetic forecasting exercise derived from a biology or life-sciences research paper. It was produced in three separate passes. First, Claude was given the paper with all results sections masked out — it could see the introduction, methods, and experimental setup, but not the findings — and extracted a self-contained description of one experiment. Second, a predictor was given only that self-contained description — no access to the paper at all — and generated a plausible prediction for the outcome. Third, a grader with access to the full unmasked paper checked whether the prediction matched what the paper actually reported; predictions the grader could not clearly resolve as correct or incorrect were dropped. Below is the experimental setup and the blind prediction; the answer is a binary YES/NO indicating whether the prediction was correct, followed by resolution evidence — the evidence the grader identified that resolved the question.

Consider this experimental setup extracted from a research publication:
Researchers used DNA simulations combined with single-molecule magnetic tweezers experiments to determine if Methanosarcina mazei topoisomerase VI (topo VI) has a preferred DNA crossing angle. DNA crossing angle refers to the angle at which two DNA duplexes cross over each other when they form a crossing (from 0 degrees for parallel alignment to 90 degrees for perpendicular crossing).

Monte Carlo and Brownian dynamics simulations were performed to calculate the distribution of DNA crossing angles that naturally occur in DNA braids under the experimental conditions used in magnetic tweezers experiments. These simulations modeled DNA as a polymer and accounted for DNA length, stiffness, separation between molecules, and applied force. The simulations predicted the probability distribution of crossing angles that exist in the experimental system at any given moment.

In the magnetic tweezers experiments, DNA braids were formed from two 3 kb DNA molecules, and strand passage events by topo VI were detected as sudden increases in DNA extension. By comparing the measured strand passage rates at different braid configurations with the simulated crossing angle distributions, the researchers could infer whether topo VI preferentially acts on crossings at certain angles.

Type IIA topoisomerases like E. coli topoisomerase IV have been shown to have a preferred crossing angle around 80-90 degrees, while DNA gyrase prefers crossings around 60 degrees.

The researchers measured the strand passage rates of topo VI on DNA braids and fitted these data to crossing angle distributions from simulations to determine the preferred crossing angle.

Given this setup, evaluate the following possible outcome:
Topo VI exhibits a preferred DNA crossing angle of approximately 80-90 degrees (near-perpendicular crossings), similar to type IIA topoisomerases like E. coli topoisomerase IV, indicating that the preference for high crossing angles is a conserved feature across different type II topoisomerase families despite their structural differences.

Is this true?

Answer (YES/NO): YES